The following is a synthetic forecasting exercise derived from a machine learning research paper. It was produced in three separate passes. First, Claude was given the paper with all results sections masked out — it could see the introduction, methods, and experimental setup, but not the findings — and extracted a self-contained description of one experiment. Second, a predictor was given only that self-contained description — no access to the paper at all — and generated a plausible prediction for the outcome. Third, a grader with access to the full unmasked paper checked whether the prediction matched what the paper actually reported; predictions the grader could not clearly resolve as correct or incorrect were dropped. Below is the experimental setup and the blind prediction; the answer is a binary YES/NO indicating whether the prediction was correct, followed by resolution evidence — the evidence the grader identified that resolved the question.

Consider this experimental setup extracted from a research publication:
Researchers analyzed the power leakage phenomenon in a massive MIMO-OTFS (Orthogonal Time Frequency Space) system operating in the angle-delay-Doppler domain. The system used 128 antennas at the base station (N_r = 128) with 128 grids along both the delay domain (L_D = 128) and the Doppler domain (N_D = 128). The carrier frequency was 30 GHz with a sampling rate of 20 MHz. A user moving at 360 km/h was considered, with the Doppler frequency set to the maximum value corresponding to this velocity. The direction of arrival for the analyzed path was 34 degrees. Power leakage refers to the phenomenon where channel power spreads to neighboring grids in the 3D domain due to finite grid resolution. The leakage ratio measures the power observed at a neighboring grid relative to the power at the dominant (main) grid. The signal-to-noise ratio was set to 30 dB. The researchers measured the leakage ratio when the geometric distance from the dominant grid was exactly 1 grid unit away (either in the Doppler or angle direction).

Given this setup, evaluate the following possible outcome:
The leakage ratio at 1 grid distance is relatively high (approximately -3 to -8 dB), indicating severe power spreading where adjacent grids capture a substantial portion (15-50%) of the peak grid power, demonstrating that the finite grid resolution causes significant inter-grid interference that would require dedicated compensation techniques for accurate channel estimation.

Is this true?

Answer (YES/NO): NO